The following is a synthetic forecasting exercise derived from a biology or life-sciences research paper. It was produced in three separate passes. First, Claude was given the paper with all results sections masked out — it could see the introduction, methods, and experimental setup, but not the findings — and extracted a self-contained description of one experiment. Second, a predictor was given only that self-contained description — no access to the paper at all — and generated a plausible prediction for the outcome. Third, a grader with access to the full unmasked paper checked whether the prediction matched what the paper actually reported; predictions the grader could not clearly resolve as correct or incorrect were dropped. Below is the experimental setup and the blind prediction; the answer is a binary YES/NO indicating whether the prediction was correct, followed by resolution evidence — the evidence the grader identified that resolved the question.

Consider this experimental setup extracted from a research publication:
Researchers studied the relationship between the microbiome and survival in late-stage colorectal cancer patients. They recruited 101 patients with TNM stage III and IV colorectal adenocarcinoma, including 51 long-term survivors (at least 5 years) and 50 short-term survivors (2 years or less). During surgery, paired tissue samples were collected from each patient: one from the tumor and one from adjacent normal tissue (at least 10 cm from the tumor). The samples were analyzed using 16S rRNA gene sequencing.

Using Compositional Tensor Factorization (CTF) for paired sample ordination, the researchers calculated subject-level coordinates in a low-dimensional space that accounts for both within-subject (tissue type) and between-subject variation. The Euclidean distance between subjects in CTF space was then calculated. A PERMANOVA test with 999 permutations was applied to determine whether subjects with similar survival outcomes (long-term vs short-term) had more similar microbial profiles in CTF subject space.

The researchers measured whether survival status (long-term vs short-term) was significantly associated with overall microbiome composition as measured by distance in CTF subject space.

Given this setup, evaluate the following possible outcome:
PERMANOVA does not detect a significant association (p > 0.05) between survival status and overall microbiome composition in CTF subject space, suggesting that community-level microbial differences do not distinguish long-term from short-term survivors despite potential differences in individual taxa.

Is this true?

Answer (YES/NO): YES